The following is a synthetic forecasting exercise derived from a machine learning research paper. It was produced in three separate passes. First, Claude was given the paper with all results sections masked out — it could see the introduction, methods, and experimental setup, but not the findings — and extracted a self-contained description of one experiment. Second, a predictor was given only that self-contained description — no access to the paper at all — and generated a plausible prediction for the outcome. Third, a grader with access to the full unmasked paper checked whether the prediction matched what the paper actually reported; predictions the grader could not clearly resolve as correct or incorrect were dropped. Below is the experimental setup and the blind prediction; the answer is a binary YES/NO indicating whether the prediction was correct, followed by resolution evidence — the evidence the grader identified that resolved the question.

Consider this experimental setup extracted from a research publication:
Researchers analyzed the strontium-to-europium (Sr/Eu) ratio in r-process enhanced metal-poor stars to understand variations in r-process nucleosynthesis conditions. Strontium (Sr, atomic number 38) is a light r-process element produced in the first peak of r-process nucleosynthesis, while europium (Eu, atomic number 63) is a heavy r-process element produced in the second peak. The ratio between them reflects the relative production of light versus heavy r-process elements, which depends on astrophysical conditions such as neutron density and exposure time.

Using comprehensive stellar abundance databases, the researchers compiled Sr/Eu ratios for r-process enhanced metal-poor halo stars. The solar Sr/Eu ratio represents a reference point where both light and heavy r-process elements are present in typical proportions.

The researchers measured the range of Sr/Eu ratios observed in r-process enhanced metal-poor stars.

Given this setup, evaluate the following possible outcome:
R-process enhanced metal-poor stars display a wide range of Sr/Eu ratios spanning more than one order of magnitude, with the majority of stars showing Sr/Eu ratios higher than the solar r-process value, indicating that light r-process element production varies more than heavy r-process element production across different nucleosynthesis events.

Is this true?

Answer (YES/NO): YES